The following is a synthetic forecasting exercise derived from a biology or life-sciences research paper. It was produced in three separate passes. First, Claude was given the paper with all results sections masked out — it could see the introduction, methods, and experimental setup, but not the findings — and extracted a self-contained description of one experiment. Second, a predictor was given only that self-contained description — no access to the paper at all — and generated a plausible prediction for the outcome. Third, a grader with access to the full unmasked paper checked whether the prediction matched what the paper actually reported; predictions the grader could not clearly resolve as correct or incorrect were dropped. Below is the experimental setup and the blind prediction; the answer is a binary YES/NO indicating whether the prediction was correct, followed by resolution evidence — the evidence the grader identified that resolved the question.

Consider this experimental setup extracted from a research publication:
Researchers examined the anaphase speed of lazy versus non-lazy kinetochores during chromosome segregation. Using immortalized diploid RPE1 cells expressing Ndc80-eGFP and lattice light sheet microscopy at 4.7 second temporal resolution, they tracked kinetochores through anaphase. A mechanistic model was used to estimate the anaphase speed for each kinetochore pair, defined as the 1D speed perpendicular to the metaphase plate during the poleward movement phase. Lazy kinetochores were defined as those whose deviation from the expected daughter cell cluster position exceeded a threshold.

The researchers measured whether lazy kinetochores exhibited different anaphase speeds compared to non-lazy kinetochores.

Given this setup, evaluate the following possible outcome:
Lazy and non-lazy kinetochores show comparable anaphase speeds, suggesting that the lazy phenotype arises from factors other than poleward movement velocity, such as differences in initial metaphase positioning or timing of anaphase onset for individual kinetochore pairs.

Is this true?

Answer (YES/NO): NO